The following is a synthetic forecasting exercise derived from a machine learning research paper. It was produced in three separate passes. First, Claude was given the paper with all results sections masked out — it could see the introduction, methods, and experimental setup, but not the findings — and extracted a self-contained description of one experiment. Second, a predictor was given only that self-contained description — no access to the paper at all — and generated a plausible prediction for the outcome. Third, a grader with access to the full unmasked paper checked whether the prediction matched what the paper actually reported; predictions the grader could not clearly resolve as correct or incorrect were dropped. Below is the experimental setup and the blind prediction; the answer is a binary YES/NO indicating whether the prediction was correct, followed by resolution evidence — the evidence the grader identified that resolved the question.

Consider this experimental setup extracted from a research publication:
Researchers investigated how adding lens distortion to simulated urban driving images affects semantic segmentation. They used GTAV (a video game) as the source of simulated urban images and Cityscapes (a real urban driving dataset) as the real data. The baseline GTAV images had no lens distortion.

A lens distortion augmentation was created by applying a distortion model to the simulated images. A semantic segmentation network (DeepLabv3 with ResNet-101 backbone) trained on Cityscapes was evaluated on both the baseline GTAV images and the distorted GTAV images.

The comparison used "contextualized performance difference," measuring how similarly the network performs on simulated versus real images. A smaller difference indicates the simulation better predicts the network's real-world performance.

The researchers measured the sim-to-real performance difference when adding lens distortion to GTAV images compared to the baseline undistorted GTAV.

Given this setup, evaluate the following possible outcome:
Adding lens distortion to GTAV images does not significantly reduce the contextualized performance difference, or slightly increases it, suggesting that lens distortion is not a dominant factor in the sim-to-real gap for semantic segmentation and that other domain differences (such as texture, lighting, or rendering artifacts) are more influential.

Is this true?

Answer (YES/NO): YES